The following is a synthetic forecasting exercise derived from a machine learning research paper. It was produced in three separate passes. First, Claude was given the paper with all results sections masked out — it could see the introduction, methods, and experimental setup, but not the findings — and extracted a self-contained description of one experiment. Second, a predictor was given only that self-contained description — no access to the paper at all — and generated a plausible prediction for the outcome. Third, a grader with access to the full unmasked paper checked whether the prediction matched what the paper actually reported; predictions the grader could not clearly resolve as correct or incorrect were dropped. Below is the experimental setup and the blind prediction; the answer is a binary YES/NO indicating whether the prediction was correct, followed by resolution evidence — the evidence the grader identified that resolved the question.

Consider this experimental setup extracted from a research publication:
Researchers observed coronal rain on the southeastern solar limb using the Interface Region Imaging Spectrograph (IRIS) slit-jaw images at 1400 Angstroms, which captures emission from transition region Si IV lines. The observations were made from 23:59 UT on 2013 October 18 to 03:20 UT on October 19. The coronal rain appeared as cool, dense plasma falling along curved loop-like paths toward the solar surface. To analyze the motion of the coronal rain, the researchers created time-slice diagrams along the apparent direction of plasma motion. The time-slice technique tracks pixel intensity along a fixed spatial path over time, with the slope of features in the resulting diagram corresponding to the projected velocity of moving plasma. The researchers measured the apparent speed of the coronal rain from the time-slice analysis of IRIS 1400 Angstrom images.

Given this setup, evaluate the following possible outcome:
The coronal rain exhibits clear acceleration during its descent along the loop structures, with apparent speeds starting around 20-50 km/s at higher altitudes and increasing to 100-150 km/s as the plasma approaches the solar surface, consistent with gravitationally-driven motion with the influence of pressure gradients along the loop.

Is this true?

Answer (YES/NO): NO